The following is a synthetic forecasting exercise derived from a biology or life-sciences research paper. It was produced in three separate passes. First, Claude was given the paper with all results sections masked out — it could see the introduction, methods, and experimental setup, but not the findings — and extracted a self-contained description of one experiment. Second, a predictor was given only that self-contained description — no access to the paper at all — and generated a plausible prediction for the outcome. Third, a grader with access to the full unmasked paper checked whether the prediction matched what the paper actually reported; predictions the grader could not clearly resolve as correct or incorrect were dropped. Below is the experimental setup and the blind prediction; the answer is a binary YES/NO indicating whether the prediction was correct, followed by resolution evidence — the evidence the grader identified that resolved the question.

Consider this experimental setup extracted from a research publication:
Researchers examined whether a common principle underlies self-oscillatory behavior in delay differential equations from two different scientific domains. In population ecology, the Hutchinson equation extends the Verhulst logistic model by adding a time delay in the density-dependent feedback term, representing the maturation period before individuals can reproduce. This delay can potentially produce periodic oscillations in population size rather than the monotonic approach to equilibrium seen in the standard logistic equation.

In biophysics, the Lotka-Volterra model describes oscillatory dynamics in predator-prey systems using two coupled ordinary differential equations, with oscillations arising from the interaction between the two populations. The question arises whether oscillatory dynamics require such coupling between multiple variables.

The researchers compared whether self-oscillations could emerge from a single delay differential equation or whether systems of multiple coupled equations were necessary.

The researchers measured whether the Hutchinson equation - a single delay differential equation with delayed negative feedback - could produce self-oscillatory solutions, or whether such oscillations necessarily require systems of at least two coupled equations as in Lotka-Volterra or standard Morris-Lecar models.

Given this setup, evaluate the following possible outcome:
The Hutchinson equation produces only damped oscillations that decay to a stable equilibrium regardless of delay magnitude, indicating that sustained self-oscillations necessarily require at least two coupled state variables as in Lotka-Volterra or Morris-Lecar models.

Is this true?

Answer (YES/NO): NO